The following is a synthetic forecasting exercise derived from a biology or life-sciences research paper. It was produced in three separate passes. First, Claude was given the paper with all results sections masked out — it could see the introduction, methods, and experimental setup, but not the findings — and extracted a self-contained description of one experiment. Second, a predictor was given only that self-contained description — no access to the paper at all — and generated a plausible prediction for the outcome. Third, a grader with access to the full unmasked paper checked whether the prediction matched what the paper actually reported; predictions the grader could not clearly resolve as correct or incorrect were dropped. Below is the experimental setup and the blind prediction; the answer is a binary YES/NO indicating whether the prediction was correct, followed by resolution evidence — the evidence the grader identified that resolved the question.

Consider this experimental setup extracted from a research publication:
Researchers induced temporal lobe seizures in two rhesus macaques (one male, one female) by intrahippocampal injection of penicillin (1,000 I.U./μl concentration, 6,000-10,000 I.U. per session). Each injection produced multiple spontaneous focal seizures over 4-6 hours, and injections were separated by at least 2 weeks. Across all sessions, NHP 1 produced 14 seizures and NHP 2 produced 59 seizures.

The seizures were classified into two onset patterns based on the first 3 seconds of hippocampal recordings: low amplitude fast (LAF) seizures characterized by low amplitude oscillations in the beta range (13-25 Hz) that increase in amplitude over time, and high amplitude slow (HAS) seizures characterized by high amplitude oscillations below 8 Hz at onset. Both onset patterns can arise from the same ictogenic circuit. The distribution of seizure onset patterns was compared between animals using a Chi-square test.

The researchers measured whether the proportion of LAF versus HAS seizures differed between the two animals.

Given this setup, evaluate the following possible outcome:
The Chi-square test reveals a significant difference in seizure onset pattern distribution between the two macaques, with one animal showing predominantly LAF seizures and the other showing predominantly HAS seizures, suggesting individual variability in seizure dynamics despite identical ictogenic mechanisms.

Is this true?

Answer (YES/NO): NO